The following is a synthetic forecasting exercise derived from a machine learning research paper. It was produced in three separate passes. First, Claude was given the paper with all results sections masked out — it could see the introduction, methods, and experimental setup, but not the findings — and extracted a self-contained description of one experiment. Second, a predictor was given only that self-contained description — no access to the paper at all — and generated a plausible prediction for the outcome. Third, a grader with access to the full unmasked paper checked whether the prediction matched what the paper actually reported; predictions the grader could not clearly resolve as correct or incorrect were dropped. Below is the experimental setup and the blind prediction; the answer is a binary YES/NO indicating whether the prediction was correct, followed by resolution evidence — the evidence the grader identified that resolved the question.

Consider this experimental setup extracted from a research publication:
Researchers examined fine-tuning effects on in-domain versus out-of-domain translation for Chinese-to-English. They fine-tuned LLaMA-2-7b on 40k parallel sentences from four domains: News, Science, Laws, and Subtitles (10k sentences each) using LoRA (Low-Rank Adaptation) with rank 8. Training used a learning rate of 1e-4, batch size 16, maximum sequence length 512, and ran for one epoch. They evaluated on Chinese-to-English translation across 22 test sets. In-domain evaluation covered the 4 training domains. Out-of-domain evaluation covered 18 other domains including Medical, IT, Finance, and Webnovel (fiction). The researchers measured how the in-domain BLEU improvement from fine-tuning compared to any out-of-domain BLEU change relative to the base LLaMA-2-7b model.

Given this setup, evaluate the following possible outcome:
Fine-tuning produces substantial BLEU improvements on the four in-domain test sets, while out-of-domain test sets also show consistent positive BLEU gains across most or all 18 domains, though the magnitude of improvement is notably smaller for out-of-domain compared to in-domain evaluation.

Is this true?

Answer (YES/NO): NO